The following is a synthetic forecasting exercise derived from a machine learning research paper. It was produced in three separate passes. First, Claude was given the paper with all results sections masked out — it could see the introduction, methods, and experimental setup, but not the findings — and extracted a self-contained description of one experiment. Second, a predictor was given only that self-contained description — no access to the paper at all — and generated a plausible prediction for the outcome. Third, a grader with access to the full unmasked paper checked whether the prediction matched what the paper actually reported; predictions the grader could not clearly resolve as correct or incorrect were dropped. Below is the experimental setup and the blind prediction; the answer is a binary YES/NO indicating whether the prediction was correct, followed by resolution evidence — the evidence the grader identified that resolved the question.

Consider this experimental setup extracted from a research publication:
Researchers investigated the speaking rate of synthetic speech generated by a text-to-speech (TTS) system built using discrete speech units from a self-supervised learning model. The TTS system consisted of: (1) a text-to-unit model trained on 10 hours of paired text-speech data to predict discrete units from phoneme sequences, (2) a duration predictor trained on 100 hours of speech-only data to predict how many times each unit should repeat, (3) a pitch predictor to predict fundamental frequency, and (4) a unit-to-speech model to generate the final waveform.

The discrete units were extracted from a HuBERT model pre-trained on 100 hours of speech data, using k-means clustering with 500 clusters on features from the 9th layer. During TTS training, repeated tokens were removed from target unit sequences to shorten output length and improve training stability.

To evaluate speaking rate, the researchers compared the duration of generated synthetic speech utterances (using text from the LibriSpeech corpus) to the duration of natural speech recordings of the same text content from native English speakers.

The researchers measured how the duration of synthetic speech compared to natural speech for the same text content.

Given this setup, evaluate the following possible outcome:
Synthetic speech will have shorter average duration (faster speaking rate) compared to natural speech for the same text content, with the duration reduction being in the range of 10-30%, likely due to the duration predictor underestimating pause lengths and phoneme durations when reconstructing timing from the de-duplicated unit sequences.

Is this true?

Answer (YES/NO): NO